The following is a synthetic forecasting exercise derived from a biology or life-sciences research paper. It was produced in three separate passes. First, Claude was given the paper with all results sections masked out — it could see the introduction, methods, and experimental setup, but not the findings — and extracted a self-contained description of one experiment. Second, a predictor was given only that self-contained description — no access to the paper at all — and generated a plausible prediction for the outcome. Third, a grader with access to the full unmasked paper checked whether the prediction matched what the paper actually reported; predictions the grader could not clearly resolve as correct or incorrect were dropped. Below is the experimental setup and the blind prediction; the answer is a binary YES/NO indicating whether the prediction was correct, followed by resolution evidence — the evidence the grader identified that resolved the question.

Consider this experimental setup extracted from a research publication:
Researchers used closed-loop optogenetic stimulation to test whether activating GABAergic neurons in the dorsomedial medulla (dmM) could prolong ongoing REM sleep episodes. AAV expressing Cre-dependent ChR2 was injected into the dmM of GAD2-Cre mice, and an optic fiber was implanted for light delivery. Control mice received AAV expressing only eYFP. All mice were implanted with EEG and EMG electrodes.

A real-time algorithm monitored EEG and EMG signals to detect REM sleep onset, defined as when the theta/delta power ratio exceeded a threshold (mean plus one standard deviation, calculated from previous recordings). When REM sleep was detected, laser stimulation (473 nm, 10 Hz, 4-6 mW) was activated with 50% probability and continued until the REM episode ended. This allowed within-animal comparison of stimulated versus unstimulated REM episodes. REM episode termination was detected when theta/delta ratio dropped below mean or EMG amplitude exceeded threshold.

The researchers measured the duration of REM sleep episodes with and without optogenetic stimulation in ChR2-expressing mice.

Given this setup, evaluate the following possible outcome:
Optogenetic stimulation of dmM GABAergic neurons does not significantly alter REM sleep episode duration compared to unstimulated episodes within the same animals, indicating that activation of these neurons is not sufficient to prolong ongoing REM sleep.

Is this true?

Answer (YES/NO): NO